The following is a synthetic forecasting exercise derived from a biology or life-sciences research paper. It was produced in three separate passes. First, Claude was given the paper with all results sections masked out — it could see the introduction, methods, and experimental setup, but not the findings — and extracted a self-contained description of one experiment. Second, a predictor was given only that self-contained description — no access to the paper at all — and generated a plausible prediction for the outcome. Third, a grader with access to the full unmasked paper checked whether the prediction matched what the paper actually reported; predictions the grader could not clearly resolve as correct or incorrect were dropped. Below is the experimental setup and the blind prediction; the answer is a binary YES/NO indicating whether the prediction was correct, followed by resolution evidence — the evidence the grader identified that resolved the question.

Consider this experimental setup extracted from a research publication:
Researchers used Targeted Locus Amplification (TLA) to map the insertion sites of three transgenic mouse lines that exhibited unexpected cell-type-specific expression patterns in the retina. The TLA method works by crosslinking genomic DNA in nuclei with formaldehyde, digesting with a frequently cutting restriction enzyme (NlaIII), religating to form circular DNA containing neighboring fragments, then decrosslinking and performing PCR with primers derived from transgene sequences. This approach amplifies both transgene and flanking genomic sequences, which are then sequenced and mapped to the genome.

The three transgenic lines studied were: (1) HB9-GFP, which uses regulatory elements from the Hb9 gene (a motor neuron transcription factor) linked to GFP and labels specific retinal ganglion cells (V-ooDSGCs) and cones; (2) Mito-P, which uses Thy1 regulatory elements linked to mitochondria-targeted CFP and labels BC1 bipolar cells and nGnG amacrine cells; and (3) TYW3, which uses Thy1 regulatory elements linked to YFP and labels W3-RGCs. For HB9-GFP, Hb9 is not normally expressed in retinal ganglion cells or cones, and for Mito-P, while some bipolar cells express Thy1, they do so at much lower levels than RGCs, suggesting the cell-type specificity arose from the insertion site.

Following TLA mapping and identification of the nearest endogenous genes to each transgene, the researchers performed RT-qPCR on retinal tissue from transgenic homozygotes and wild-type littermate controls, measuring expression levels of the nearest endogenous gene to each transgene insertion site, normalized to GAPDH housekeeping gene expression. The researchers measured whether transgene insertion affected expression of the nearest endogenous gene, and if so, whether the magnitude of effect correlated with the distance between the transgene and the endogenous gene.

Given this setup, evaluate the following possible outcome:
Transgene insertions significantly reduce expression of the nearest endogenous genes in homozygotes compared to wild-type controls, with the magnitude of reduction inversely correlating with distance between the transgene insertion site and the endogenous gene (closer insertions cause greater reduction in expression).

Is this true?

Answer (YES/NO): YES